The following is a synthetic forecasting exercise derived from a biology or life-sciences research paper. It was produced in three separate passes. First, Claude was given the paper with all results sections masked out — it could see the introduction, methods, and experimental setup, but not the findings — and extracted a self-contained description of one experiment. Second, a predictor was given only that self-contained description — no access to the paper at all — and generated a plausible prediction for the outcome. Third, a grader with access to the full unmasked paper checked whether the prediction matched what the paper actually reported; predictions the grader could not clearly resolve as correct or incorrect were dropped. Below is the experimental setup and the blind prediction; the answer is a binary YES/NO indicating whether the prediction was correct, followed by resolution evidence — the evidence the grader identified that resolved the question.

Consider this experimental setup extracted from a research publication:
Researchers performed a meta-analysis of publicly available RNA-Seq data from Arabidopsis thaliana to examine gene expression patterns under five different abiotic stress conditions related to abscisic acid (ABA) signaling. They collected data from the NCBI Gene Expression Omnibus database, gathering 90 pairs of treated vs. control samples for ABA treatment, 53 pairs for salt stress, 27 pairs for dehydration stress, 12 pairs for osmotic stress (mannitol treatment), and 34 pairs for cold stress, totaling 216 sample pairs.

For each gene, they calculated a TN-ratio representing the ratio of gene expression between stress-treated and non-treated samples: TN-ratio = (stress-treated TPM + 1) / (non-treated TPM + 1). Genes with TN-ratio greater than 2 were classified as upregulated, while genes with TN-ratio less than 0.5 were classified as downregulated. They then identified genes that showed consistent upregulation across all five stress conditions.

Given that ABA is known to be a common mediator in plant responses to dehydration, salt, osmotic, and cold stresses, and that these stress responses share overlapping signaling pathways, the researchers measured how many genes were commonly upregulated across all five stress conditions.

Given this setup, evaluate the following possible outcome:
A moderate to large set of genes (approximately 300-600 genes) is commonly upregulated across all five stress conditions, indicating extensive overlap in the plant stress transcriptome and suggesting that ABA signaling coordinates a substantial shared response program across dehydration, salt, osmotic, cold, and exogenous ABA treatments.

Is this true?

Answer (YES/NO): NO